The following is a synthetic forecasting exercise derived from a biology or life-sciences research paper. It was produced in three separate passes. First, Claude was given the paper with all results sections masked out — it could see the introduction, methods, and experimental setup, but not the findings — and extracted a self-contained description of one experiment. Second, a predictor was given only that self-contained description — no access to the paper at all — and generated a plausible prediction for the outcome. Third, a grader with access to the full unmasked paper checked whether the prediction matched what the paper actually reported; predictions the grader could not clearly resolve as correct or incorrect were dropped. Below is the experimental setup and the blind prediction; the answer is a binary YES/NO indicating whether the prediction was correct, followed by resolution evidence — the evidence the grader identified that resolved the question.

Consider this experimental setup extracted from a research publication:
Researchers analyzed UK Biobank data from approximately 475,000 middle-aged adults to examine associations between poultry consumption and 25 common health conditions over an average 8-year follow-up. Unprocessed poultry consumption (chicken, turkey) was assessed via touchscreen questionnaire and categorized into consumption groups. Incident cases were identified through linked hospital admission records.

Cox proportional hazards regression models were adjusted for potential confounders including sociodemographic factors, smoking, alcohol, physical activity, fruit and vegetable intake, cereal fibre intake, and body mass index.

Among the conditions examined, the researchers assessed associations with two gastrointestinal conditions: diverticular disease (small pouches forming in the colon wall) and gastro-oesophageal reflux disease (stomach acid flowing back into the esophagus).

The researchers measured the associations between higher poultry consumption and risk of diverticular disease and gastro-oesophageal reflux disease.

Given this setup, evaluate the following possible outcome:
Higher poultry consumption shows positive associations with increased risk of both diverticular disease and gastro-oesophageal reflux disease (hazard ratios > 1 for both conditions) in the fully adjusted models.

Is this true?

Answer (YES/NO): YES